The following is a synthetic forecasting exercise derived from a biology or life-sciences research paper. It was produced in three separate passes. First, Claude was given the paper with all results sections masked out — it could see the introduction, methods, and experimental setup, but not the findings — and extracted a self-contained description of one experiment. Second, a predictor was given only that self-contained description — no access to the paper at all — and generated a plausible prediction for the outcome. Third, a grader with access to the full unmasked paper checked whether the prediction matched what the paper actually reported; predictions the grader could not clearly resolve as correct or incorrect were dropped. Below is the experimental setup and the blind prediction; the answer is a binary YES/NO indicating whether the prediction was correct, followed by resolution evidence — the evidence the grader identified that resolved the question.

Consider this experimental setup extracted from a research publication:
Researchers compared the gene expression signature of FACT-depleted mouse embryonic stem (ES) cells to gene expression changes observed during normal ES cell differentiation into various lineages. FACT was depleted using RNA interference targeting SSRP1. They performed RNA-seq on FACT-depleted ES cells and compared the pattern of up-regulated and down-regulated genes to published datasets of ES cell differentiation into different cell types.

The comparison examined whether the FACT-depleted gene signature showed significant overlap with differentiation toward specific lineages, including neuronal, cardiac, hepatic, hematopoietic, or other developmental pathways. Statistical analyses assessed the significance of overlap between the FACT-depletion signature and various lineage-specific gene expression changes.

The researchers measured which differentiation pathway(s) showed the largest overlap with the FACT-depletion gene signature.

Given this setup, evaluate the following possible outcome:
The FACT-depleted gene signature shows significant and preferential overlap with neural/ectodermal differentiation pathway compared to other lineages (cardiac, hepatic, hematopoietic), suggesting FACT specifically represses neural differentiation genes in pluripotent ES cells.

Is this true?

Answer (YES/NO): YES